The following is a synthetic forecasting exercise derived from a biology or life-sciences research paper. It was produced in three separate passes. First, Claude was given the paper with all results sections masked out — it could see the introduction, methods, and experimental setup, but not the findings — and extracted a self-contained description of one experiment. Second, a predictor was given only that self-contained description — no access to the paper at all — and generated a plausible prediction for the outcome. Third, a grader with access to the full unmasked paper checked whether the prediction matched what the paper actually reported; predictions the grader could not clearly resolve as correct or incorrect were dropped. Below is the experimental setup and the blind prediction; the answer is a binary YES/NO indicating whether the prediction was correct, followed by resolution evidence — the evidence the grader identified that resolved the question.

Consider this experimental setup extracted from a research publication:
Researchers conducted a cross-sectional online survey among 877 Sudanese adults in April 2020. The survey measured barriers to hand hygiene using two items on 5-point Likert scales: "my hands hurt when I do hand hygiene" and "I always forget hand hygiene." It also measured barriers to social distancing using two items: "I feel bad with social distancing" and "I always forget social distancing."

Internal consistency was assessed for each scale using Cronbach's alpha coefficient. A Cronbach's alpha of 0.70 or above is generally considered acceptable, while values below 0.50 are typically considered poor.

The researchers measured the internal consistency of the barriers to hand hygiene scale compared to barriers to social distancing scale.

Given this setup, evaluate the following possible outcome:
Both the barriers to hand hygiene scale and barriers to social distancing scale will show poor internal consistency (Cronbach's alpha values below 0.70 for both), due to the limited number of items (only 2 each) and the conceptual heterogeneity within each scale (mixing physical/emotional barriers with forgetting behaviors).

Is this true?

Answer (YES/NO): YES